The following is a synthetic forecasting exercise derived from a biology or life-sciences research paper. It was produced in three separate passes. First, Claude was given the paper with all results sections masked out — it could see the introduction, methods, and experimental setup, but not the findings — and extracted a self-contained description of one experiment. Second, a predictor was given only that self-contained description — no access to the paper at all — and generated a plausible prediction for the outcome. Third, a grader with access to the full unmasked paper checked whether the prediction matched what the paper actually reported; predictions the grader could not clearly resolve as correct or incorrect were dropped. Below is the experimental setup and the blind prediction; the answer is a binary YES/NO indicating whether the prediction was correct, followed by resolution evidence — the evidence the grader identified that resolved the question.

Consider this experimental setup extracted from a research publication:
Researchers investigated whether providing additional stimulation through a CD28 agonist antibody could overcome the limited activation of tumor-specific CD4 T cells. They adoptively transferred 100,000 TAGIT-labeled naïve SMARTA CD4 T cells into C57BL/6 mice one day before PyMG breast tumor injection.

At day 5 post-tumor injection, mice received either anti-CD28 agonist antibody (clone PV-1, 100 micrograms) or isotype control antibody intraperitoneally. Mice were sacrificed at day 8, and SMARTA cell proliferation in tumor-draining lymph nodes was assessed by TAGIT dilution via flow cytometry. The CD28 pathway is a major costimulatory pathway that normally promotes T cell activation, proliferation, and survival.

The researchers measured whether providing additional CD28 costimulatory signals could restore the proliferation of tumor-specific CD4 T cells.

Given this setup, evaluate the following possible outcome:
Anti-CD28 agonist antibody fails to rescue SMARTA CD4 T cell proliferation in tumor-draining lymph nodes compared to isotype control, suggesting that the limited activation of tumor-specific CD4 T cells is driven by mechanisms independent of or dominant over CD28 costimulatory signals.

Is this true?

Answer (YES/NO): NO